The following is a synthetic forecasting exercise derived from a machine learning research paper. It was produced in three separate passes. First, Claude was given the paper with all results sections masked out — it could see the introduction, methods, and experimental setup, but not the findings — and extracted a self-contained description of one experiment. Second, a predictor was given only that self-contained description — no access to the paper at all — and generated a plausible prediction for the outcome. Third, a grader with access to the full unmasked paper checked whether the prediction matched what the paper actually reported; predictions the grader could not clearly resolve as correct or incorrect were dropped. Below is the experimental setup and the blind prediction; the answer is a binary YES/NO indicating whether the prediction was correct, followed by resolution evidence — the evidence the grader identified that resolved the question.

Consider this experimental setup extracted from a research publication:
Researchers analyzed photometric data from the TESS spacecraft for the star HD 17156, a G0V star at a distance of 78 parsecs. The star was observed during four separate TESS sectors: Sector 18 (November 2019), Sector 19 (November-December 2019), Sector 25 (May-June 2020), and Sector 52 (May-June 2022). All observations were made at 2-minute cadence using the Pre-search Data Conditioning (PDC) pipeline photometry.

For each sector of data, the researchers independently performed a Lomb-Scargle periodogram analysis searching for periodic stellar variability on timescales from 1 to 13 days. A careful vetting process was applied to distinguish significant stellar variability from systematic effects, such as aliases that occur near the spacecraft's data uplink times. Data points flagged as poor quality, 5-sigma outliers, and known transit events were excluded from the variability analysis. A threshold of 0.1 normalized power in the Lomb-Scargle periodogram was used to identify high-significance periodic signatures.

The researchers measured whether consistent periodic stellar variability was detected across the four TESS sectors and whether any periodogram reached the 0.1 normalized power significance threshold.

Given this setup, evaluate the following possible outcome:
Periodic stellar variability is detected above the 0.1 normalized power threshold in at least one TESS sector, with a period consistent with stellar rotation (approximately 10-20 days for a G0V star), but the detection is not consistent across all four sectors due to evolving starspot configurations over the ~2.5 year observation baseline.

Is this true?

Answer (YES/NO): NO